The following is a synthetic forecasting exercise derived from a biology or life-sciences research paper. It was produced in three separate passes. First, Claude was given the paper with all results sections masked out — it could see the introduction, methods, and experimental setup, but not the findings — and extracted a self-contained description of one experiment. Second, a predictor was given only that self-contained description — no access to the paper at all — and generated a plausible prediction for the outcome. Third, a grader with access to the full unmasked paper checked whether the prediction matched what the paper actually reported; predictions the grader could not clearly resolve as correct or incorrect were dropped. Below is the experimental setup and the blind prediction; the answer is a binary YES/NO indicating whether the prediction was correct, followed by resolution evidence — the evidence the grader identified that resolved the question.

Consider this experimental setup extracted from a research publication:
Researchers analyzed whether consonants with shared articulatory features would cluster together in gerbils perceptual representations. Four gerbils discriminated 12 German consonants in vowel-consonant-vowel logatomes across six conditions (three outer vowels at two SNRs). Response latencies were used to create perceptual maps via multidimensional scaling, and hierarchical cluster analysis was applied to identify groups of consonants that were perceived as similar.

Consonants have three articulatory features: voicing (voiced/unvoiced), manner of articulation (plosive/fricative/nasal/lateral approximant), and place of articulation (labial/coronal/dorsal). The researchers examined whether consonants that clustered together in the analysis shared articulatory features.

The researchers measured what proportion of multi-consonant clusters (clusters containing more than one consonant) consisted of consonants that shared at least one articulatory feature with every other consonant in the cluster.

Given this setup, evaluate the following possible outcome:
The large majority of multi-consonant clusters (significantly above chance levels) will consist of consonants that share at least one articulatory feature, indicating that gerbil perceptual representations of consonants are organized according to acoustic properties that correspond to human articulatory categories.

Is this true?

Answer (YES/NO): YES